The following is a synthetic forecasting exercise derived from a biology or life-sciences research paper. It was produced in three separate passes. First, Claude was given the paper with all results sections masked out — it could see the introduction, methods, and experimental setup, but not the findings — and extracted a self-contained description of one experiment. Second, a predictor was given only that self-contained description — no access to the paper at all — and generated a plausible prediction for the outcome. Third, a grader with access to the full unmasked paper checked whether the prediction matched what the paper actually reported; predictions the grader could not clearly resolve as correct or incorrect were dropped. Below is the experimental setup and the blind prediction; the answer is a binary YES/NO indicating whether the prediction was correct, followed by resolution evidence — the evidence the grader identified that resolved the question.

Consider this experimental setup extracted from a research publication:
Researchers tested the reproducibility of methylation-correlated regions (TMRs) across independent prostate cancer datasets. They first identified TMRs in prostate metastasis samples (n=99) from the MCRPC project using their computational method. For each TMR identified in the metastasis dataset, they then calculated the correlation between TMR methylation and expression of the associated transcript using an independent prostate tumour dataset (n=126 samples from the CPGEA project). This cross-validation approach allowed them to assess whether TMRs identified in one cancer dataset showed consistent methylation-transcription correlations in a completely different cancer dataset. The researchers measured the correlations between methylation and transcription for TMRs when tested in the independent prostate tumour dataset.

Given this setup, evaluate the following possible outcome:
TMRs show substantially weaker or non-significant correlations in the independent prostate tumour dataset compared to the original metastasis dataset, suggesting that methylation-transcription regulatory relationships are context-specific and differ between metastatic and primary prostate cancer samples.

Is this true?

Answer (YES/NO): NO